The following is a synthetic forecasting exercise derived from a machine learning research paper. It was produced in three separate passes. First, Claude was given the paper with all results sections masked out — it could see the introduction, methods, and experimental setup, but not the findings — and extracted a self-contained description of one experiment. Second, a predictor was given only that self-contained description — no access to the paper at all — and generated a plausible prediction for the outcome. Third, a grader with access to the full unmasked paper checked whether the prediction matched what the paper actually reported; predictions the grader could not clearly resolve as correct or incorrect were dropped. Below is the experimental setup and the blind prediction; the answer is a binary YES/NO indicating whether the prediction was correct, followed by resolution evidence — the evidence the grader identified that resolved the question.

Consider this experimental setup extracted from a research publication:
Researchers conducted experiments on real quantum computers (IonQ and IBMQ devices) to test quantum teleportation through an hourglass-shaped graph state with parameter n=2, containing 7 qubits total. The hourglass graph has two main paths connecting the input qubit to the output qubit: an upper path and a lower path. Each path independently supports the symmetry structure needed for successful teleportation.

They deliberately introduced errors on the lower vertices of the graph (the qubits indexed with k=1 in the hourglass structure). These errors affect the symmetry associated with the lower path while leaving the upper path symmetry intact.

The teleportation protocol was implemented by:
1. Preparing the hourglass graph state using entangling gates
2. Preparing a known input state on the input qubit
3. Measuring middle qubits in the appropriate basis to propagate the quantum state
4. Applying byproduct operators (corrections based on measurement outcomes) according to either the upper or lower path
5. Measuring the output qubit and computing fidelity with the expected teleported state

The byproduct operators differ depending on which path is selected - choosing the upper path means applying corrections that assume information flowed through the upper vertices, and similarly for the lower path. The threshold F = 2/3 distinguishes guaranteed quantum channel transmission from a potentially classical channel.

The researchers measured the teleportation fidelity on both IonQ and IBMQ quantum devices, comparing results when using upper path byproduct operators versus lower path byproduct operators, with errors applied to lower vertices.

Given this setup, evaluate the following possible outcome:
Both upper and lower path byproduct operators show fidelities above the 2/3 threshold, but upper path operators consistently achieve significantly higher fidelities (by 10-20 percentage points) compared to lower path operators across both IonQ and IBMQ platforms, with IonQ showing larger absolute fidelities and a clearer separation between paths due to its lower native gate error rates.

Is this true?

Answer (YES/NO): NO